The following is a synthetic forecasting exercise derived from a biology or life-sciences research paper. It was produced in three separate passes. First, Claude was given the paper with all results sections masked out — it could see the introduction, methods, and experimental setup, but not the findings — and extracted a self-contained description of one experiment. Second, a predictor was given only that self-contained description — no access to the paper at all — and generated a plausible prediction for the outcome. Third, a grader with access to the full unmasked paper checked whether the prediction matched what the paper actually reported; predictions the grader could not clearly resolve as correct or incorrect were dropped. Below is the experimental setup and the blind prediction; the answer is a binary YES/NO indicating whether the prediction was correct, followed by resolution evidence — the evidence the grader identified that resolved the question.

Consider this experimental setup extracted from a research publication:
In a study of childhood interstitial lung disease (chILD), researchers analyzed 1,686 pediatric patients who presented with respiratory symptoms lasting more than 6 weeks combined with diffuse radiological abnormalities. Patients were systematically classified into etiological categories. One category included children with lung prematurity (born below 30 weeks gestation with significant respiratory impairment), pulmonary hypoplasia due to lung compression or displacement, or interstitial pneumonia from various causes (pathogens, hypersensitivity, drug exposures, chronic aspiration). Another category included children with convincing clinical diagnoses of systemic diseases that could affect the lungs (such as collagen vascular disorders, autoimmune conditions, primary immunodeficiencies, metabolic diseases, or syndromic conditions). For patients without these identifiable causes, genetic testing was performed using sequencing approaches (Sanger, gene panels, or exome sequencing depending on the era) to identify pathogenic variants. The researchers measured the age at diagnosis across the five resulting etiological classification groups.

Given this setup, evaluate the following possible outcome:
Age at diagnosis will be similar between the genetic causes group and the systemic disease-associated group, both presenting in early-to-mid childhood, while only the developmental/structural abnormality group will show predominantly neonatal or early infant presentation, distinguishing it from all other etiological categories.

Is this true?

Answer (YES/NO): NO